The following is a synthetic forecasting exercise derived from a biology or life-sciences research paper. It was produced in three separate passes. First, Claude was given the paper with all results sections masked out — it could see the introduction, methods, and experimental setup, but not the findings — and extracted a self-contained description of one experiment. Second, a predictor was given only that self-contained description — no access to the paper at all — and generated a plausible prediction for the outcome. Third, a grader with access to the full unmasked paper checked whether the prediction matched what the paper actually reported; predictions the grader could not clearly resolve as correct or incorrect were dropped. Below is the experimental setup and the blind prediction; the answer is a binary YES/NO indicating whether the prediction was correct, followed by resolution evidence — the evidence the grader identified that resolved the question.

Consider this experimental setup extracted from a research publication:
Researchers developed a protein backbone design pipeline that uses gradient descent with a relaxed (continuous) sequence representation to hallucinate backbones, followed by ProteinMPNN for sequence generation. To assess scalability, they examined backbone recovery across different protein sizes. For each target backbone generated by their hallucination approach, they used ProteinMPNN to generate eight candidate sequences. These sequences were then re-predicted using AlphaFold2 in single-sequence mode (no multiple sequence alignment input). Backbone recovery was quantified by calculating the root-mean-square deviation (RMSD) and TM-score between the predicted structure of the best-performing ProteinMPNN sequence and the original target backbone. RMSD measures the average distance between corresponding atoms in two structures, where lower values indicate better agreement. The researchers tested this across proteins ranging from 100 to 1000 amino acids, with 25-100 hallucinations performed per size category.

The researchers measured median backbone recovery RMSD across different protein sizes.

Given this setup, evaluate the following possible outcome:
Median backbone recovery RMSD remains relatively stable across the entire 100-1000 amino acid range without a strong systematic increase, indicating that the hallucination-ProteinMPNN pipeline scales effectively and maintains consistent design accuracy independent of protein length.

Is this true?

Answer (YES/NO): NO